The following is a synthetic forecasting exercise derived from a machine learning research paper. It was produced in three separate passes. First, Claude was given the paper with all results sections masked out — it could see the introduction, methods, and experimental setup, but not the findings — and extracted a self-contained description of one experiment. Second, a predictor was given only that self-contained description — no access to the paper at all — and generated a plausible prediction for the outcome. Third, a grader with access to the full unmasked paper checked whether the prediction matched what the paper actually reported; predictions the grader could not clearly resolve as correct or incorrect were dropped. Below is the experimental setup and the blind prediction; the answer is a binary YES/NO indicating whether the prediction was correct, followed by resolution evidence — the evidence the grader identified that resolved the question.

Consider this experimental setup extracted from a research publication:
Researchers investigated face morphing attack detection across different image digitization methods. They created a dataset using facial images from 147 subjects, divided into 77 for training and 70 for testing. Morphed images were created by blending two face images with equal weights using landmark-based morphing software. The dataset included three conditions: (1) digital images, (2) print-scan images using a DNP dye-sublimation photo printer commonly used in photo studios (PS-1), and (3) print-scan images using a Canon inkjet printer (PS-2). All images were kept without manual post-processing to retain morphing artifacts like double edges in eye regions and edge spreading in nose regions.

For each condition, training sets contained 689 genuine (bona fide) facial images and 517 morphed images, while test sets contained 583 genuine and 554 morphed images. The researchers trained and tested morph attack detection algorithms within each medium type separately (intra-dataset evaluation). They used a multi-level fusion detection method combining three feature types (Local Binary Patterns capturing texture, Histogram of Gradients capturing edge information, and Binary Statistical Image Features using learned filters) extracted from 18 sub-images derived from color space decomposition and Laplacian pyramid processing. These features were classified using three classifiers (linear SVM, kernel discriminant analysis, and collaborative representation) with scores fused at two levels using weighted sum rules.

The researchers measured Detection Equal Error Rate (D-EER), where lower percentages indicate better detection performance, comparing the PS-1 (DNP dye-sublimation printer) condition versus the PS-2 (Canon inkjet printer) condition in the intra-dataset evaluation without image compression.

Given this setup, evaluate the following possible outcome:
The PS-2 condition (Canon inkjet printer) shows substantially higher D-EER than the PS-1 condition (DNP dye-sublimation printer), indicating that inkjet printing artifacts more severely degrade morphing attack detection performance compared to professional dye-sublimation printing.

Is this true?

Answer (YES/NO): YES